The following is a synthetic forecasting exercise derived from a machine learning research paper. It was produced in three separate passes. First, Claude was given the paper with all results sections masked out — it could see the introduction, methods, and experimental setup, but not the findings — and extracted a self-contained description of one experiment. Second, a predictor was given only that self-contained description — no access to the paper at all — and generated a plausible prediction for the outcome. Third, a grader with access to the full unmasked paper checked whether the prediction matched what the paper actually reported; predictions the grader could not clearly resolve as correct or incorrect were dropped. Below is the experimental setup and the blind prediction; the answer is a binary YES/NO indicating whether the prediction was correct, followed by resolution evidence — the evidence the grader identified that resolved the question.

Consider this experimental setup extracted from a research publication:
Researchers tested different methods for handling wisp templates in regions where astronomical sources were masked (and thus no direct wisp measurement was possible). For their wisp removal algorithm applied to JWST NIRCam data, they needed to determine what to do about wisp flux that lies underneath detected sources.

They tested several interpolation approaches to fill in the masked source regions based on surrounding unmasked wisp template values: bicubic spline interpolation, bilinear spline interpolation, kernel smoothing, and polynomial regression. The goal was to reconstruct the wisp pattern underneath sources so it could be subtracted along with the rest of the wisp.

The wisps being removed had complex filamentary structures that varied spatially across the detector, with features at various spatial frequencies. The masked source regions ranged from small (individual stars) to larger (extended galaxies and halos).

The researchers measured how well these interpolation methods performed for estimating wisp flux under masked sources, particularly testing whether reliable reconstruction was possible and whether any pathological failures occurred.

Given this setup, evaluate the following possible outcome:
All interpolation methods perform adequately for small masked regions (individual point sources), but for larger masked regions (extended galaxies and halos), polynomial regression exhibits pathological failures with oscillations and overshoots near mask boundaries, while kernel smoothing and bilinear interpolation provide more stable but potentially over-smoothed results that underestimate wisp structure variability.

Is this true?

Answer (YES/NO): NO